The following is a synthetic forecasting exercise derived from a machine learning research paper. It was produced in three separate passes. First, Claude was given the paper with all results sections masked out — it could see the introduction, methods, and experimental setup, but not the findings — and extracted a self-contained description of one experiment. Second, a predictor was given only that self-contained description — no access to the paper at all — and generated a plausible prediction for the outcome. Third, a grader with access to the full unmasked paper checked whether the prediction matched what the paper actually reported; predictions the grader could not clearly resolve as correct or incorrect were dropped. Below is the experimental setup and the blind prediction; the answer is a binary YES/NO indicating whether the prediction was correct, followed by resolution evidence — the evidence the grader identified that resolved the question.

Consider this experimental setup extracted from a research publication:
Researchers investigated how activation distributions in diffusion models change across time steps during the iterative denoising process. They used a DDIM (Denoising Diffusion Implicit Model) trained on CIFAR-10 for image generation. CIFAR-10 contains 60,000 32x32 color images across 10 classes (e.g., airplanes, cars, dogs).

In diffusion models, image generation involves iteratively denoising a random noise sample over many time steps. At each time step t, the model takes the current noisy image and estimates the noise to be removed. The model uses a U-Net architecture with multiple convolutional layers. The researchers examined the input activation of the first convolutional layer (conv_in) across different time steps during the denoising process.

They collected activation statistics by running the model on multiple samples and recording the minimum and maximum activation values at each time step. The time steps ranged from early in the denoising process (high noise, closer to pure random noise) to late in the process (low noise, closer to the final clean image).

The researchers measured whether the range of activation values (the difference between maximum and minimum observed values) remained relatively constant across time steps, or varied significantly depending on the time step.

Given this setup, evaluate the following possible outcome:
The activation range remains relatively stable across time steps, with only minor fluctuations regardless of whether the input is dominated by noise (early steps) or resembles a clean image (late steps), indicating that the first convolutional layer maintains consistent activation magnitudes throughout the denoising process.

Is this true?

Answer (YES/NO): NO